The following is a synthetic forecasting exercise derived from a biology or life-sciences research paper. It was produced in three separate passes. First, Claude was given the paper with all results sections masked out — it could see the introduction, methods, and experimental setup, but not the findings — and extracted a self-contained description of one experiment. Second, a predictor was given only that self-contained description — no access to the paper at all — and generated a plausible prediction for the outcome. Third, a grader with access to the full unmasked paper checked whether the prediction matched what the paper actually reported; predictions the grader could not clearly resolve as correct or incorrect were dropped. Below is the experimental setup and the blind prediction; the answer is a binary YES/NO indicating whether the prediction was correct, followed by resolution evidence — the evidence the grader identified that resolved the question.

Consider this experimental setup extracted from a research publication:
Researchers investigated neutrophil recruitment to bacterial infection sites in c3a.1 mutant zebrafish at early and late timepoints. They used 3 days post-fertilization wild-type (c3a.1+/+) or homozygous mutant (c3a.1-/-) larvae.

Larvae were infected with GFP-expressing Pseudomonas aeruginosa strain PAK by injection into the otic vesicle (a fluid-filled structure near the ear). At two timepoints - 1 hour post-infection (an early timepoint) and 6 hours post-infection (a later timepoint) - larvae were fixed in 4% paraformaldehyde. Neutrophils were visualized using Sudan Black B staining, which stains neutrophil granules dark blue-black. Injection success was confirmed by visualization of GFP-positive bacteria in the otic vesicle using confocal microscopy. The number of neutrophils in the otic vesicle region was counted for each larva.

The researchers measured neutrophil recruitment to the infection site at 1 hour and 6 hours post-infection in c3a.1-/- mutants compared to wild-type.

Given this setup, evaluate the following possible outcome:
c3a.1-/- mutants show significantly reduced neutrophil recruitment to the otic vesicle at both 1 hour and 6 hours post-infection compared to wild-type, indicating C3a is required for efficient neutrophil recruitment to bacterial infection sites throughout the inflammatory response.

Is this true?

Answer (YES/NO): YES